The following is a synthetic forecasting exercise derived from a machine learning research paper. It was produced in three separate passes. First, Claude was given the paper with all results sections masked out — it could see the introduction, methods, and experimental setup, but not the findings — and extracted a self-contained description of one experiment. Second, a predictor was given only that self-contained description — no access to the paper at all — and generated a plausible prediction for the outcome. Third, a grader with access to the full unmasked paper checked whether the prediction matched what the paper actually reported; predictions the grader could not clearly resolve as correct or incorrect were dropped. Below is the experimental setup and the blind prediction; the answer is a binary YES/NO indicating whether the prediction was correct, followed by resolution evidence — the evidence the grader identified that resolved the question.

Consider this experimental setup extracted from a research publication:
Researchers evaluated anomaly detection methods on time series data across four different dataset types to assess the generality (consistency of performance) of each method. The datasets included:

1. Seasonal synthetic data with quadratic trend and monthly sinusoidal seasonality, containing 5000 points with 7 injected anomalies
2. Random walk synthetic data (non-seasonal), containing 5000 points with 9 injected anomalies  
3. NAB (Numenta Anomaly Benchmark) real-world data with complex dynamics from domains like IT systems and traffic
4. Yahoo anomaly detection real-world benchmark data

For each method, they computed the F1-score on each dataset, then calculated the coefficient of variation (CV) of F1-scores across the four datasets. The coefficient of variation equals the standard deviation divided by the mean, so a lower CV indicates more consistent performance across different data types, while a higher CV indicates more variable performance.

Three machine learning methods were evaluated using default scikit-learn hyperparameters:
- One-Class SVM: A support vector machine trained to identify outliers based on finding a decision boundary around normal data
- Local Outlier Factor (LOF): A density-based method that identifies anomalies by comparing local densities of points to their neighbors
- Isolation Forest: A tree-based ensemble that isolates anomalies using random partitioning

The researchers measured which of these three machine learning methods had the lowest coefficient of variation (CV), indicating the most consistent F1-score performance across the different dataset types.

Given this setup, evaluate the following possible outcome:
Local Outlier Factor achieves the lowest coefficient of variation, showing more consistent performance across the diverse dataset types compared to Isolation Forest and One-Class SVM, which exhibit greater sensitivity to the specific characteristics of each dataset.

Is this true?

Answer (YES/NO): NO